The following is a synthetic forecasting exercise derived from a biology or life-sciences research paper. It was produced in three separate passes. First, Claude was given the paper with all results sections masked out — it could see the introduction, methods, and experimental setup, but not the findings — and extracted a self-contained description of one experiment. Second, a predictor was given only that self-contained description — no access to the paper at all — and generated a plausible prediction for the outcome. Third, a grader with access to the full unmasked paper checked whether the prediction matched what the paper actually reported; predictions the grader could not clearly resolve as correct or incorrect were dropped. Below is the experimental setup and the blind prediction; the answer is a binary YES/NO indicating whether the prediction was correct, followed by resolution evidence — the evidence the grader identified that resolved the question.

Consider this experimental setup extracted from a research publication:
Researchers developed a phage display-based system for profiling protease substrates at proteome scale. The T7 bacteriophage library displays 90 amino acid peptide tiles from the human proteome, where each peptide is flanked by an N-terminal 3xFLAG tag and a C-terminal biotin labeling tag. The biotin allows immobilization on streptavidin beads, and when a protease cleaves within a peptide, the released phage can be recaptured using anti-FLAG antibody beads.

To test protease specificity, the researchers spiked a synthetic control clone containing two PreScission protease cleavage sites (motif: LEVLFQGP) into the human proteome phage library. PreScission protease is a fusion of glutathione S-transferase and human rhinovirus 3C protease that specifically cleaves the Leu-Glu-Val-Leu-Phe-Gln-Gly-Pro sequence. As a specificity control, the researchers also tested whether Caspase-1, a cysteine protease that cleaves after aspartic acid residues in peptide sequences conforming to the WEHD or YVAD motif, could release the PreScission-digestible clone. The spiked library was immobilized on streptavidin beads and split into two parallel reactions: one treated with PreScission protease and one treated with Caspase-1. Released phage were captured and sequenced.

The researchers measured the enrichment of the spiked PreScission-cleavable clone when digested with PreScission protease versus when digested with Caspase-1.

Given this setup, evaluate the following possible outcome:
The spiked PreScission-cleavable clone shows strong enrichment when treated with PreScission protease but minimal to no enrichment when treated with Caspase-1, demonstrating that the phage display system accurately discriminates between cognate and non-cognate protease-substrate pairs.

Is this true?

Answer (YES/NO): YES